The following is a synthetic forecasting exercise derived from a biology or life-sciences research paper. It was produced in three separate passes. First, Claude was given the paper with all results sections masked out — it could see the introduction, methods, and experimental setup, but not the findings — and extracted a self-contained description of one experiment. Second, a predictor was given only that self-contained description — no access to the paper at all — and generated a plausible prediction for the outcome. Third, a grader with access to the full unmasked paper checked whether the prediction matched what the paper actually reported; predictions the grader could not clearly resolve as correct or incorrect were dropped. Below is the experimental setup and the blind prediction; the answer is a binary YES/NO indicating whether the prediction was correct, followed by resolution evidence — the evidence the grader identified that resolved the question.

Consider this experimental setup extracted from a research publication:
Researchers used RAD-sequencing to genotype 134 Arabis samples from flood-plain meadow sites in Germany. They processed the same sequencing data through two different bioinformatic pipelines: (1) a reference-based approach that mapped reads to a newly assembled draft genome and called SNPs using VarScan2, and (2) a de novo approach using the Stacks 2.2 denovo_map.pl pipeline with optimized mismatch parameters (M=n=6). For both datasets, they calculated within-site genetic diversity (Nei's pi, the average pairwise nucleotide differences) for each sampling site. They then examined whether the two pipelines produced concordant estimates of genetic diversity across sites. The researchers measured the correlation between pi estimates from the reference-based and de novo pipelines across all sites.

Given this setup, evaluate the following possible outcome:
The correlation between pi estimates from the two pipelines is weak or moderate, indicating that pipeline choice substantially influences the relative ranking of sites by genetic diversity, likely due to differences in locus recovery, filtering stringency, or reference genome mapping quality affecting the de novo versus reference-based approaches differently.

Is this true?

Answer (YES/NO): NO